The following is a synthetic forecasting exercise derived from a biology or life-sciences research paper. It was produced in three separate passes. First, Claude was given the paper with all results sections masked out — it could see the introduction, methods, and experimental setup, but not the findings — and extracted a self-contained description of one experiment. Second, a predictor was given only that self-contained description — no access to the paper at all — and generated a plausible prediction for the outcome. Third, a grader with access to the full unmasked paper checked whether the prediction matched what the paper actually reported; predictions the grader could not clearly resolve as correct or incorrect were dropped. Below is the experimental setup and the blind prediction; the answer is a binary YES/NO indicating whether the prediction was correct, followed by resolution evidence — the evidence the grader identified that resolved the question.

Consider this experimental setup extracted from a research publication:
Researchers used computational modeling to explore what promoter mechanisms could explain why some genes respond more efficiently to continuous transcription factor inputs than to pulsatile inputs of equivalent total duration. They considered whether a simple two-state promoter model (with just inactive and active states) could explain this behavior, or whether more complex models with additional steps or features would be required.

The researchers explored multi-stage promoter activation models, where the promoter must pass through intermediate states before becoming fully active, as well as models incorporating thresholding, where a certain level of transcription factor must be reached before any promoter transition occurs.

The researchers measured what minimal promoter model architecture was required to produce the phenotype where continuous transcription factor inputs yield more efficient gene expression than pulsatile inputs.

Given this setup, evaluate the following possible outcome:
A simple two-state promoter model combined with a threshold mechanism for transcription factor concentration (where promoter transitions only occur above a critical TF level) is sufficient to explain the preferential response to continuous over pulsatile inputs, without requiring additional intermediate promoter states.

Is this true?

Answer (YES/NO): YES